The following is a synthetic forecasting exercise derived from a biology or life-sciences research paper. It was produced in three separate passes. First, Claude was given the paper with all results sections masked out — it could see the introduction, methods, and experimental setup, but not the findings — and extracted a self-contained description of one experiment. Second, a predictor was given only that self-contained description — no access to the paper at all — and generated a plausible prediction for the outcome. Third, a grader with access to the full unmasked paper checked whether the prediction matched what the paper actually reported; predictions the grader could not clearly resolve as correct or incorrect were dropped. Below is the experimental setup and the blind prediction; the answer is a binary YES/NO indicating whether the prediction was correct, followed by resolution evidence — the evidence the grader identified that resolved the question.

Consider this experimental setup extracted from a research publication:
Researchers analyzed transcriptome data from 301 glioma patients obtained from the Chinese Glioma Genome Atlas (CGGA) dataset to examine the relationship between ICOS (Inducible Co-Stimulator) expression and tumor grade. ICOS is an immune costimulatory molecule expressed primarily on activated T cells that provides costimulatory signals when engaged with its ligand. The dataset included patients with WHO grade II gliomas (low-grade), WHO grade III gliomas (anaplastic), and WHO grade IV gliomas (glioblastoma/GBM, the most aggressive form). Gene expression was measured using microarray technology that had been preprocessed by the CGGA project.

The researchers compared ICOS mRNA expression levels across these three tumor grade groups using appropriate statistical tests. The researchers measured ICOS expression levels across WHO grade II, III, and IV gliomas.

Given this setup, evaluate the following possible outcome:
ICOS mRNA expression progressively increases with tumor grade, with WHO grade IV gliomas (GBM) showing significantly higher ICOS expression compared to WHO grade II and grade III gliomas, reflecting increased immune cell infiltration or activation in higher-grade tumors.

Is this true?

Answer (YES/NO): NO